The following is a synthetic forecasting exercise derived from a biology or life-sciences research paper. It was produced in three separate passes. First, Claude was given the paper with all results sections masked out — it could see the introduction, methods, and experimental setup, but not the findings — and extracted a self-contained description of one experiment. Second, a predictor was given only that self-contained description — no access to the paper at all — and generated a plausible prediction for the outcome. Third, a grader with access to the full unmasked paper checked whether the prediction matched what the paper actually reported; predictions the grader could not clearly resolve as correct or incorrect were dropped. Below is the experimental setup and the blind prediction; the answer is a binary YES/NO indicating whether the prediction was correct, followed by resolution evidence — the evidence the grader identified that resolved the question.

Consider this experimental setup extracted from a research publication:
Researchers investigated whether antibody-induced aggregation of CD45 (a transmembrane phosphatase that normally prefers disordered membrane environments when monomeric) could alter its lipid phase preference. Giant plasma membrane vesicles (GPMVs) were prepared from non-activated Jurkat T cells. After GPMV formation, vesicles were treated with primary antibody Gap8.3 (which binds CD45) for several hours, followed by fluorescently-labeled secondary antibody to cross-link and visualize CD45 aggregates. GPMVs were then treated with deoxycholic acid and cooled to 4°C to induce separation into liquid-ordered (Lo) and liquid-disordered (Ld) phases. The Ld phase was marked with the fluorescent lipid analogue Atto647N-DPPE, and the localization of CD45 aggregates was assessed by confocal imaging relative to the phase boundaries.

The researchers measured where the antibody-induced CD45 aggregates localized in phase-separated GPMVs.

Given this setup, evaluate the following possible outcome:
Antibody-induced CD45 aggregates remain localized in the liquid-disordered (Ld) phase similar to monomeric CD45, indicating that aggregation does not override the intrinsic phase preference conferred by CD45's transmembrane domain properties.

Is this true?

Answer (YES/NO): NO